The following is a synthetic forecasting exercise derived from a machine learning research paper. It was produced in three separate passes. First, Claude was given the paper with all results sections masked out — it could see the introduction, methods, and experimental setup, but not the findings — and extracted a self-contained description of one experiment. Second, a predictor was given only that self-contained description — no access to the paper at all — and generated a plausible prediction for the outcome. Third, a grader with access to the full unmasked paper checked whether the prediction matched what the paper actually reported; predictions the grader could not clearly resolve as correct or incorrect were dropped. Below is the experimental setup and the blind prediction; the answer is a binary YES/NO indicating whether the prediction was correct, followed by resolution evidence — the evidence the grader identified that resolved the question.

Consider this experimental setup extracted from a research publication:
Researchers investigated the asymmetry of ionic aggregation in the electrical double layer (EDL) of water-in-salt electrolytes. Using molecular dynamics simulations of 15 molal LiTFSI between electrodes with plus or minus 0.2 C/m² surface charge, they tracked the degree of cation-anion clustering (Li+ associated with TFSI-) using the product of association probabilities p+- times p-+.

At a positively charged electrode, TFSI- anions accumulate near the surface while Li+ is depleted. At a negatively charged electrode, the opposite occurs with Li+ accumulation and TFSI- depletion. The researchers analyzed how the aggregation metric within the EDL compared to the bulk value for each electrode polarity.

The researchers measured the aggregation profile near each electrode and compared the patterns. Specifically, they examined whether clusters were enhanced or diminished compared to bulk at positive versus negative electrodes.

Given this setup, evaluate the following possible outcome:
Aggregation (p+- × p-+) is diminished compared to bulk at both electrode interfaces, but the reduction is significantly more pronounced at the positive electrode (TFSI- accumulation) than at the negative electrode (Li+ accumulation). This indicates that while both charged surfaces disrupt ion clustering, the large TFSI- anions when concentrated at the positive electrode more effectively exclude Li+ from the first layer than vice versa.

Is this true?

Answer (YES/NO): NO